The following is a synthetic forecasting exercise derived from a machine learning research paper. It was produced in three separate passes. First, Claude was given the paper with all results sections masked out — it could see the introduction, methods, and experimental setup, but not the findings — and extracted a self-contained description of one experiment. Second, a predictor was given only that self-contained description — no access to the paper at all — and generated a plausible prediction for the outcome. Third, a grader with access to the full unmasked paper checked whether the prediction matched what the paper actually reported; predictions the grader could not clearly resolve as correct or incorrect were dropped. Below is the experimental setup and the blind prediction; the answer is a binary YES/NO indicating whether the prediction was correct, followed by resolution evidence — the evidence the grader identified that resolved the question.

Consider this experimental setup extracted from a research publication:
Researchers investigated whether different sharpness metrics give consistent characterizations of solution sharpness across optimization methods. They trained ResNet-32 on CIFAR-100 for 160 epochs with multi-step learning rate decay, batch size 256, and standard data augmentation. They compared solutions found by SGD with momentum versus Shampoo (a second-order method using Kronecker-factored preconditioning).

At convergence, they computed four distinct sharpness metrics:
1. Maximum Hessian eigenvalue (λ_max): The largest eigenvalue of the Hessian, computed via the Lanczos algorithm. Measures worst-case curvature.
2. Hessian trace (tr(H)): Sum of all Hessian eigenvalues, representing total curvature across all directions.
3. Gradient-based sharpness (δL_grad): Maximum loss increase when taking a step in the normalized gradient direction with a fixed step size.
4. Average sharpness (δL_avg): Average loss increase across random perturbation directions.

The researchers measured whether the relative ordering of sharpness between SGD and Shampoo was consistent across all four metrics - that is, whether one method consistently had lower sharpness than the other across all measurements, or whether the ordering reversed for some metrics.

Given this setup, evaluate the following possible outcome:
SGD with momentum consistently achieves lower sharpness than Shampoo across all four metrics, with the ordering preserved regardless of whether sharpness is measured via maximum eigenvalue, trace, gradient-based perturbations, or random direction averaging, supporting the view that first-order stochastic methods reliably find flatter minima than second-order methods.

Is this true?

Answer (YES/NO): YES